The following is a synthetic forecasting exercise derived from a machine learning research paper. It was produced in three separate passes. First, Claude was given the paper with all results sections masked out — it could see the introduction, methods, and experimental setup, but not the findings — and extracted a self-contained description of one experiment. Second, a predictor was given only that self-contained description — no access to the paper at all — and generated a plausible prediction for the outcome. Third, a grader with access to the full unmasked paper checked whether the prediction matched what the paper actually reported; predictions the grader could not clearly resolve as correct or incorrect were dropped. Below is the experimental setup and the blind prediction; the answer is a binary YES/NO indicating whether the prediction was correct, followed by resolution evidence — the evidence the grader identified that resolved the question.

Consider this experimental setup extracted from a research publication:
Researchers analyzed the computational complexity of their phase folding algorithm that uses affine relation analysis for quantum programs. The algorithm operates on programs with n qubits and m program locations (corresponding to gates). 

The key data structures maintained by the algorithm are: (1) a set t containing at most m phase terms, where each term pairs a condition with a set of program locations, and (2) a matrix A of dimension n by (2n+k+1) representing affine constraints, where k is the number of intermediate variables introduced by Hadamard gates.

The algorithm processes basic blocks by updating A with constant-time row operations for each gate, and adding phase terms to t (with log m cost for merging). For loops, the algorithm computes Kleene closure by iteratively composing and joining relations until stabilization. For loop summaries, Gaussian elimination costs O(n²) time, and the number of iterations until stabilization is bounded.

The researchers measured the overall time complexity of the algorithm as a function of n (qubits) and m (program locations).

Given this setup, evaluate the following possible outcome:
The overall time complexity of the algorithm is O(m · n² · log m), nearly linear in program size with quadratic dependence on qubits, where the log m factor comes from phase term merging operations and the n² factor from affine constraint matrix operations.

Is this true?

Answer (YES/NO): NO